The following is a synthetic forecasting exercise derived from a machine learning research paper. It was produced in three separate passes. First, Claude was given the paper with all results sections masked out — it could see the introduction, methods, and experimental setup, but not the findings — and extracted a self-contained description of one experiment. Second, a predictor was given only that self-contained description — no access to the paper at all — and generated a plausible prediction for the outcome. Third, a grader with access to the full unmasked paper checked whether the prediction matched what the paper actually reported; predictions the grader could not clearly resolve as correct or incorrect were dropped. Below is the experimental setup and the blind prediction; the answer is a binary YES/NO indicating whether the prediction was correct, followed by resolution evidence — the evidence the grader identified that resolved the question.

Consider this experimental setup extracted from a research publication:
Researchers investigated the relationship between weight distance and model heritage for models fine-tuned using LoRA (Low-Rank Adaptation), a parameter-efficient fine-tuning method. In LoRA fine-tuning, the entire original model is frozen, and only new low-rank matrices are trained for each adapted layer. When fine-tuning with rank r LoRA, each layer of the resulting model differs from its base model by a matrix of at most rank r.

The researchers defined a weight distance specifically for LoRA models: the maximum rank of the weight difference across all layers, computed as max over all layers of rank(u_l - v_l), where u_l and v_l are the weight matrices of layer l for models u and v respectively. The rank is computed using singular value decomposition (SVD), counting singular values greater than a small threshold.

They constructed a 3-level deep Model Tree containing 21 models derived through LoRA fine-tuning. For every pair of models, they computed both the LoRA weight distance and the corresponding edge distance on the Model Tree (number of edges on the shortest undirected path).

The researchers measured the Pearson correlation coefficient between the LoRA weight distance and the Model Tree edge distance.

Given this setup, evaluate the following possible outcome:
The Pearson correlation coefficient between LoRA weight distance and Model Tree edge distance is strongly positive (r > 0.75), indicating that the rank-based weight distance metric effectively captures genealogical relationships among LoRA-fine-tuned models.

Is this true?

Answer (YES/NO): YES